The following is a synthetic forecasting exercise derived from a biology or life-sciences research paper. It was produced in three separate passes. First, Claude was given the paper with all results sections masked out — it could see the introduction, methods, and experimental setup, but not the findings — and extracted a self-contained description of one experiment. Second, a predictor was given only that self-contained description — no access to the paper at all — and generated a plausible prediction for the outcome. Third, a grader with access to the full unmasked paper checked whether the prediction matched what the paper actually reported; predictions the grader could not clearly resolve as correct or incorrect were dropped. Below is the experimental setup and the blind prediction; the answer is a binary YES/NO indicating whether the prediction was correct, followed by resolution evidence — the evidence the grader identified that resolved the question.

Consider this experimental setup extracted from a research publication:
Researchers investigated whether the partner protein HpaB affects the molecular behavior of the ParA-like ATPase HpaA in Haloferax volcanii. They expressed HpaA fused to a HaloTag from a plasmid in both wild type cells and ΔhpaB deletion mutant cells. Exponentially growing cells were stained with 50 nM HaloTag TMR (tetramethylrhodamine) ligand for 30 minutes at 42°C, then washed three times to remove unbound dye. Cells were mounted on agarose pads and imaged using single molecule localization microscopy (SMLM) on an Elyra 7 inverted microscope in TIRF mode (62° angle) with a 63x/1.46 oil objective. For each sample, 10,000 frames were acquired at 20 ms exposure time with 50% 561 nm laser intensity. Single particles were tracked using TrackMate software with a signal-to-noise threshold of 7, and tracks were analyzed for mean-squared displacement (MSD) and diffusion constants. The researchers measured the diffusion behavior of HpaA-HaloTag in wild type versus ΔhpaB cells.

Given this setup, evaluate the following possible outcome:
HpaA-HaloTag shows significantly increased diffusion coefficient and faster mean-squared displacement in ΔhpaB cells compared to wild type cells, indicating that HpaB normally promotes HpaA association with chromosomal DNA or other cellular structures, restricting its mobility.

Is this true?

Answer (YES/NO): YES